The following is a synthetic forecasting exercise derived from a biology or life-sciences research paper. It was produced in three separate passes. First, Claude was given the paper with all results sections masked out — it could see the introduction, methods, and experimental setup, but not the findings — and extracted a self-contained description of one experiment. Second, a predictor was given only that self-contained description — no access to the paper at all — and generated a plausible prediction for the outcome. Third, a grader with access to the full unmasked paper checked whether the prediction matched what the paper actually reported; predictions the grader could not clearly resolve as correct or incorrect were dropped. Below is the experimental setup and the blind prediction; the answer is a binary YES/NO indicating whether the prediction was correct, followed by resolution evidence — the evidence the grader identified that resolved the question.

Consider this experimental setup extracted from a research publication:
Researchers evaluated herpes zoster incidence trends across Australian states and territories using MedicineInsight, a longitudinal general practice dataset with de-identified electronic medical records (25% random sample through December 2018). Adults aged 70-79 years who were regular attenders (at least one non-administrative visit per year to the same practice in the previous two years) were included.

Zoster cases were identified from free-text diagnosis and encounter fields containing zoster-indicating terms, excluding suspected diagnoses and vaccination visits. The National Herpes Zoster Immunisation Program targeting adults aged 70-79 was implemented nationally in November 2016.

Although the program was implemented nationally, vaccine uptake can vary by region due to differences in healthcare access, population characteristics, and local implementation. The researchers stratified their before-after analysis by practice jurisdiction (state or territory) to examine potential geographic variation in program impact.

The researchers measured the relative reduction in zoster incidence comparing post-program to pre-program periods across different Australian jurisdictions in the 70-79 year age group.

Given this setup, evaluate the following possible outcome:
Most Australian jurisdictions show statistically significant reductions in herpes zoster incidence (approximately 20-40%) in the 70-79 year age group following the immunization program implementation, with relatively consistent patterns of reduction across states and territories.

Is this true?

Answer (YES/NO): NO